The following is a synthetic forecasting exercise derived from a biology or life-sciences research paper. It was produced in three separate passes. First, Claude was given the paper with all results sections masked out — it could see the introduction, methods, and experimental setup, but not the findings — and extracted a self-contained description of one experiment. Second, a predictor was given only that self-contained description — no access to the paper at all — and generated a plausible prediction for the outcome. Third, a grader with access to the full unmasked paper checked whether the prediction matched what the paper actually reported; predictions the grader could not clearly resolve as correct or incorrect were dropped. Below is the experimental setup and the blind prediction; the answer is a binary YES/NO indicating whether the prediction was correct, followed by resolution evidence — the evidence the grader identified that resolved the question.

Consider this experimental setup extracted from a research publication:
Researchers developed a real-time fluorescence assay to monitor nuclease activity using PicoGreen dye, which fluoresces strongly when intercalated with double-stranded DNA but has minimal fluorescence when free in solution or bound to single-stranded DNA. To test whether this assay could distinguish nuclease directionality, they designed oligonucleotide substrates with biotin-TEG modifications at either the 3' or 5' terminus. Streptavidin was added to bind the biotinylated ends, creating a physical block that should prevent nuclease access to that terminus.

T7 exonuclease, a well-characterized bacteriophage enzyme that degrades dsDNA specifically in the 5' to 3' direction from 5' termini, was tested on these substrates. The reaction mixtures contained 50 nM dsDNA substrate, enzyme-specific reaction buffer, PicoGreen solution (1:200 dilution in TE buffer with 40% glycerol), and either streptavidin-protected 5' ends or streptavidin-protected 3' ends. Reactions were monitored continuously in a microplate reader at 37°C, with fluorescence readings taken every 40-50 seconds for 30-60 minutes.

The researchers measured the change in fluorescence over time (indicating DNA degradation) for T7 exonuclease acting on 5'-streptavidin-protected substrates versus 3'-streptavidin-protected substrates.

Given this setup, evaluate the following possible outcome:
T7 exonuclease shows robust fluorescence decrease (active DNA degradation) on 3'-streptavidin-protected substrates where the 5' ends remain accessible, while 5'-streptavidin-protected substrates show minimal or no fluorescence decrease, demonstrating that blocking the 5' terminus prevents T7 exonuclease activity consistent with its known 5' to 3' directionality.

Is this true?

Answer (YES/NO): YES